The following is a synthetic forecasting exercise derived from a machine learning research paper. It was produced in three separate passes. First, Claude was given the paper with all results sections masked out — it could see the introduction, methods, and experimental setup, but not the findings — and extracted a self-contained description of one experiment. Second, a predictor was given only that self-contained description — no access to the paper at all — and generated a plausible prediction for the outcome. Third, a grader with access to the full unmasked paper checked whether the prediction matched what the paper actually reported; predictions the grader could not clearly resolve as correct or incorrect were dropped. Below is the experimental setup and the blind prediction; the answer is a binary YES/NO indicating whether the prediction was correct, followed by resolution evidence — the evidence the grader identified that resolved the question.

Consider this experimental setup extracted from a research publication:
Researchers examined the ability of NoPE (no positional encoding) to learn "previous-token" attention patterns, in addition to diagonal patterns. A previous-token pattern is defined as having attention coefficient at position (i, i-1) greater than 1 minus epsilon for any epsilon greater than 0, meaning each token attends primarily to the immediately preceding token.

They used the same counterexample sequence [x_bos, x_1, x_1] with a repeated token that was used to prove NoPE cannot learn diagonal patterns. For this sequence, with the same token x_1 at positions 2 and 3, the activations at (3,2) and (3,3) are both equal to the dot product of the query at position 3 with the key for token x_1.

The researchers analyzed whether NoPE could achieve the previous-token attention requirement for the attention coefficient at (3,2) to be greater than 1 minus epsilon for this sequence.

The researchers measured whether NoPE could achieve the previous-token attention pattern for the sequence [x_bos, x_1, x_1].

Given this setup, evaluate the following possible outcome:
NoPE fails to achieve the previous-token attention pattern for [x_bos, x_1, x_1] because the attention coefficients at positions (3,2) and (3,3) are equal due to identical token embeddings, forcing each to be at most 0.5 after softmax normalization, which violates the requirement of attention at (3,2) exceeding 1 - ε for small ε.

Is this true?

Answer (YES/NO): YES